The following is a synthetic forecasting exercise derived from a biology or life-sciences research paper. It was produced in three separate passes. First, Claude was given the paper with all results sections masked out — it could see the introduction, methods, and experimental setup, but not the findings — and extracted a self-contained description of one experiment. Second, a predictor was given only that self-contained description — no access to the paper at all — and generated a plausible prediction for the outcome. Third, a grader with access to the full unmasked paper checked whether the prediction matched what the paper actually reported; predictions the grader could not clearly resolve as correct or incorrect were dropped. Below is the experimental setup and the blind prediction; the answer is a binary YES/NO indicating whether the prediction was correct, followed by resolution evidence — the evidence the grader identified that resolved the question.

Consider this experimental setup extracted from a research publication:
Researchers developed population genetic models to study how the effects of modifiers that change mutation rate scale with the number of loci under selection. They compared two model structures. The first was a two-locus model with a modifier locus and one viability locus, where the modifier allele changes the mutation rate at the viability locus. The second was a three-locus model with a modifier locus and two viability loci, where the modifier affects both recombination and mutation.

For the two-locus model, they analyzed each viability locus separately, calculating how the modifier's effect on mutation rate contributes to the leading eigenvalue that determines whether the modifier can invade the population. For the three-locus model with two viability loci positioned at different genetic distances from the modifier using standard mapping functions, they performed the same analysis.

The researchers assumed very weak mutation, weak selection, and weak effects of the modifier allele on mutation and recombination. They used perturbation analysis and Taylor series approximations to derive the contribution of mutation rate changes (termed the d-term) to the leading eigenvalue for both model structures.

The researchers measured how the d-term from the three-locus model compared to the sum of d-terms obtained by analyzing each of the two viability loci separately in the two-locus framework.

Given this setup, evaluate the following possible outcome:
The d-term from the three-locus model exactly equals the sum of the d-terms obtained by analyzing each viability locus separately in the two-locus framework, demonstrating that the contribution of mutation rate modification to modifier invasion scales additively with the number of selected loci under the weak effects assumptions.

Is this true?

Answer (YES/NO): YES